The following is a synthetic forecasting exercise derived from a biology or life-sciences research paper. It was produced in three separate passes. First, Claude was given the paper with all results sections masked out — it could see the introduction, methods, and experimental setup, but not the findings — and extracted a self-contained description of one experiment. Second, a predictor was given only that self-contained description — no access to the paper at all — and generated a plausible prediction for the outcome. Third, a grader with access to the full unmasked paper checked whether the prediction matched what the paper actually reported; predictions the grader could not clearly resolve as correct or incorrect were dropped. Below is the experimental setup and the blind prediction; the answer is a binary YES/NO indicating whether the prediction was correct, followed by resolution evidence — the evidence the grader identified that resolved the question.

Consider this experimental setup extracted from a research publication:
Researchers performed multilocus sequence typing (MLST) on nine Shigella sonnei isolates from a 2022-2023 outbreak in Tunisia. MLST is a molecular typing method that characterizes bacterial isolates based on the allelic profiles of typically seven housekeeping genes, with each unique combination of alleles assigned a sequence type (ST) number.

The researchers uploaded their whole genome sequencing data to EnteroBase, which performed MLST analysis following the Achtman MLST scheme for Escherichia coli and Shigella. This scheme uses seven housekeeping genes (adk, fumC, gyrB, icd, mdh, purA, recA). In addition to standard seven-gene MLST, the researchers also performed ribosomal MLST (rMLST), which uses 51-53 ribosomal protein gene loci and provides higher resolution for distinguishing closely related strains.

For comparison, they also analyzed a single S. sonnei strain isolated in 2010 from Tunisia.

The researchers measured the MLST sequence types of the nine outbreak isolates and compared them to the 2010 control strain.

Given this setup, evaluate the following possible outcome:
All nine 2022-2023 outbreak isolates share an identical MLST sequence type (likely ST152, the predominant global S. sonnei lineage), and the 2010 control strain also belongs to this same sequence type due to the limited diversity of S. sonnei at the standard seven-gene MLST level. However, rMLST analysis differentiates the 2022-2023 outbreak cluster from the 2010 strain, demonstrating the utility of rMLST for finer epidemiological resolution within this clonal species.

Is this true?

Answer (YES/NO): NO